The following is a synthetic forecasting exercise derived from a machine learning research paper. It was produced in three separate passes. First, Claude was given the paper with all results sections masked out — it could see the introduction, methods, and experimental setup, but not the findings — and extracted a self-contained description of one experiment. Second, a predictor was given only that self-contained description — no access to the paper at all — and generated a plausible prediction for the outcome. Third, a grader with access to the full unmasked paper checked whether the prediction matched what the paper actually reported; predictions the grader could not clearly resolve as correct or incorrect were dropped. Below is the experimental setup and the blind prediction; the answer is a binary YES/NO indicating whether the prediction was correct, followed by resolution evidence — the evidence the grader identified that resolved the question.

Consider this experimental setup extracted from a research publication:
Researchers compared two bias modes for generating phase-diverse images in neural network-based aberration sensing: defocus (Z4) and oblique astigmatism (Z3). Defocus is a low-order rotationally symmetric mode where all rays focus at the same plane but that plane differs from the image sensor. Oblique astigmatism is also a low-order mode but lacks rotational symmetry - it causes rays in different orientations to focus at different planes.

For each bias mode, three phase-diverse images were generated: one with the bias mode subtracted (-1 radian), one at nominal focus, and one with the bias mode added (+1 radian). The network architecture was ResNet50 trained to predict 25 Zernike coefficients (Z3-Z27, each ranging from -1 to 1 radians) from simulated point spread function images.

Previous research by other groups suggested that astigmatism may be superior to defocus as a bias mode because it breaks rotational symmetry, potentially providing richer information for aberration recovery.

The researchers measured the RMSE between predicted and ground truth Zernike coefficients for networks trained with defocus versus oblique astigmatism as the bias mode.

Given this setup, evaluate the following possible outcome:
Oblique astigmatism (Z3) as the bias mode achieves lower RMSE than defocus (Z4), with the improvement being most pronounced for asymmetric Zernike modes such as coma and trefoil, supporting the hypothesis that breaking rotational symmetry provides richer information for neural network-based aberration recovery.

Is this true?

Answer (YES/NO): NO